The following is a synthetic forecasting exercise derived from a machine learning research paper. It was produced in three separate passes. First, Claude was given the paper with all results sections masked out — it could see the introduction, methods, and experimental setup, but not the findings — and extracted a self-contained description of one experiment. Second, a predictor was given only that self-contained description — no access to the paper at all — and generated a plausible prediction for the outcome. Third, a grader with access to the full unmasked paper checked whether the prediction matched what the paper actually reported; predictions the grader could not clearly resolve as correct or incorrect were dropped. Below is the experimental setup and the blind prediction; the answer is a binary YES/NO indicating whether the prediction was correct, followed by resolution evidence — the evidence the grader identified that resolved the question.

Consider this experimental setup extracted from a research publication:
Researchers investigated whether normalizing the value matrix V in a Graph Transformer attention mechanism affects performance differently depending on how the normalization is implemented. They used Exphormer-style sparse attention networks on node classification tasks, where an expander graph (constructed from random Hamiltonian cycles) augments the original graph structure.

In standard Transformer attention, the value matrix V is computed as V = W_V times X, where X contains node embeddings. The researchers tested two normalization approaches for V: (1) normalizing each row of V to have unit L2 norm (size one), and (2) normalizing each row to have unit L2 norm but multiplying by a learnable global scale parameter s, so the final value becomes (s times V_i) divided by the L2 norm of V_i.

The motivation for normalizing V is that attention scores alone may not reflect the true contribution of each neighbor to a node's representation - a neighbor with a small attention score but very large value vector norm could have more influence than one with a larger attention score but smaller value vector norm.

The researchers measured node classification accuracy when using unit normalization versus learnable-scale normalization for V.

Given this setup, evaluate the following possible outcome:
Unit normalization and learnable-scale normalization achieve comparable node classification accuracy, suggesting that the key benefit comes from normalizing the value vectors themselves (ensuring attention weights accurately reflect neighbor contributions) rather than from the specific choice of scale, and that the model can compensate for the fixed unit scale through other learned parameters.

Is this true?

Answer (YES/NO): NO